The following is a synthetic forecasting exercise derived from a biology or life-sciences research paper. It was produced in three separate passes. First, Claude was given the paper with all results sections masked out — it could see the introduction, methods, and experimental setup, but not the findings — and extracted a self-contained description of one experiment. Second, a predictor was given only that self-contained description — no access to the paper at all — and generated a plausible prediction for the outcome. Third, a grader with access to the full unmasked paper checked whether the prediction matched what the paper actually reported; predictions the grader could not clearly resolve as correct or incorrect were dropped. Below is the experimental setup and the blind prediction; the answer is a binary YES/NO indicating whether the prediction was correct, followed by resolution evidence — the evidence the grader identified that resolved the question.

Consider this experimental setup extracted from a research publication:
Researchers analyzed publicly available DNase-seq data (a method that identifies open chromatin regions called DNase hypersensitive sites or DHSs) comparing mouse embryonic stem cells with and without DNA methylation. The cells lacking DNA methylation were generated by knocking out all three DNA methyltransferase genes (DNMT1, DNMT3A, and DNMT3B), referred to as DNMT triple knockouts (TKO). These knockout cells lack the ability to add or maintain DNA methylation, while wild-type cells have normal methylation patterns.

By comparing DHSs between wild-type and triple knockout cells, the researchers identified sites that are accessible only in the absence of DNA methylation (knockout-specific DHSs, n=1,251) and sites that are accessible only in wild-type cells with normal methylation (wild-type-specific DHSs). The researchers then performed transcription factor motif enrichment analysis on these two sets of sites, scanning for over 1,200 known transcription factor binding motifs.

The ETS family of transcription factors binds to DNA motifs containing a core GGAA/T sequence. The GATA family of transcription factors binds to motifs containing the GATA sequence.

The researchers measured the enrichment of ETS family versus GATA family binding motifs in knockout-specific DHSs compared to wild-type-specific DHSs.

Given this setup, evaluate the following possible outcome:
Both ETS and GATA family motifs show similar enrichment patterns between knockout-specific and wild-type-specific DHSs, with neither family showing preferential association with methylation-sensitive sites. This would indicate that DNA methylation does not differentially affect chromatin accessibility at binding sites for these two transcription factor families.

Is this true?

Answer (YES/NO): NO